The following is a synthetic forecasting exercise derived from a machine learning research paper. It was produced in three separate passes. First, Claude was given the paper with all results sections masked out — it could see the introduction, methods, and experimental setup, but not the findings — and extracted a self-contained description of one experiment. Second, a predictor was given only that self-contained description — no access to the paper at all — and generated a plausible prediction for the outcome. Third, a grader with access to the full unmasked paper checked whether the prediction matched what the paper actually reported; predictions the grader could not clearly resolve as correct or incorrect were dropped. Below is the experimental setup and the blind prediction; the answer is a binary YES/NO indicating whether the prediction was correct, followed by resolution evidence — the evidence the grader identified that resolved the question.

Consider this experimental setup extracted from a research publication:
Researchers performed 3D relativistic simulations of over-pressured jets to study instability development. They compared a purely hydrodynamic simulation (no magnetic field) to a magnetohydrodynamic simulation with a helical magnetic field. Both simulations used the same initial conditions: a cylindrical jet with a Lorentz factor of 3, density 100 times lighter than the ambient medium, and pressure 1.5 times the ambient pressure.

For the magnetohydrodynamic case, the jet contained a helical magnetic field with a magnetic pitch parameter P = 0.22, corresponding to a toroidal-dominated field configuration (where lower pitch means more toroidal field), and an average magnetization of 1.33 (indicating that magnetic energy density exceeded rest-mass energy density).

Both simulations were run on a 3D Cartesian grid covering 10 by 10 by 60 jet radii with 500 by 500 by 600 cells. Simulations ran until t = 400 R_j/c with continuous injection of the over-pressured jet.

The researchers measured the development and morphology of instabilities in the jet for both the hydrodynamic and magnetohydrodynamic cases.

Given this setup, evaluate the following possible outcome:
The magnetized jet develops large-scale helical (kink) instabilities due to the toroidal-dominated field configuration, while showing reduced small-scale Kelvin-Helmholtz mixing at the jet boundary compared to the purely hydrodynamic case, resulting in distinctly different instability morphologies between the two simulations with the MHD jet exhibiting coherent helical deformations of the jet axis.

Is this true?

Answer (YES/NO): NO